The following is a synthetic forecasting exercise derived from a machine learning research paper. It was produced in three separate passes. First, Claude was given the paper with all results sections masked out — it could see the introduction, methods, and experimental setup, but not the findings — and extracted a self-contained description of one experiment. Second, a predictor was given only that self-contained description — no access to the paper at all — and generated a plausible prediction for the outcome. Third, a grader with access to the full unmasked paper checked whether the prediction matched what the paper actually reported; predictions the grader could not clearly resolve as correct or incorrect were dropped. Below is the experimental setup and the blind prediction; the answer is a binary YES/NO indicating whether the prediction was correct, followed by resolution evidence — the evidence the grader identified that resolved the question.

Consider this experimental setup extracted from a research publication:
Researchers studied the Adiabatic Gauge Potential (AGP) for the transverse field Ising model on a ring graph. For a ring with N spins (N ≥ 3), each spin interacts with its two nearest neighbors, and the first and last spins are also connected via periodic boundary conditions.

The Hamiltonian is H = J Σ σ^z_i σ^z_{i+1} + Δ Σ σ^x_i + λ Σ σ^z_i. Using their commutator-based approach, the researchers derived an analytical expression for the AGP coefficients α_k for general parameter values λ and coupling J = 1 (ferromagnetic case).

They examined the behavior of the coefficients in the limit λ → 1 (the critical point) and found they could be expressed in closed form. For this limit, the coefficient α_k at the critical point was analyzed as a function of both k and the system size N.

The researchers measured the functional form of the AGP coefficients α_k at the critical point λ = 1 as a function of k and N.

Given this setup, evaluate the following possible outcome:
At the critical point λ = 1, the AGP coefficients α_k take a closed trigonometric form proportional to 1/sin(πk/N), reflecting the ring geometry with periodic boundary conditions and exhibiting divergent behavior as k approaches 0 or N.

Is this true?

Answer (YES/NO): NO